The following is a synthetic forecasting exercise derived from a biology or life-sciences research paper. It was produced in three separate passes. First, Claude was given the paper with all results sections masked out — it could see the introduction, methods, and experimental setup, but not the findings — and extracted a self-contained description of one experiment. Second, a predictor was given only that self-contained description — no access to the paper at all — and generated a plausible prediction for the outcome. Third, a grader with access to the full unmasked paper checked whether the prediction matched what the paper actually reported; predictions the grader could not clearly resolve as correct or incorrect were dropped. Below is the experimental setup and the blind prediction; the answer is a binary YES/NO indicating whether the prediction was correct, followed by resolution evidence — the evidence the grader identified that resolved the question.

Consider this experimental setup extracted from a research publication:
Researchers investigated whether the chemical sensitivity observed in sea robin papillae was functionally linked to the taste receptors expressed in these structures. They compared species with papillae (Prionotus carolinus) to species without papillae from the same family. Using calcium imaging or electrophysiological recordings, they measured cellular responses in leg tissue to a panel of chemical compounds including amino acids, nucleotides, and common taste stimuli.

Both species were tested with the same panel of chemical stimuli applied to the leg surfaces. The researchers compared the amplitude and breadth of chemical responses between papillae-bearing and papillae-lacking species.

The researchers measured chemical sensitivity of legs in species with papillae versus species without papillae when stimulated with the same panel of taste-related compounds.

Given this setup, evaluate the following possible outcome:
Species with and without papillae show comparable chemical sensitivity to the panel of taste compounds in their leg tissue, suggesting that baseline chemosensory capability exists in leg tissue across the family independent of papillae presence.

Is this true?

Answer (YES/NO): NO